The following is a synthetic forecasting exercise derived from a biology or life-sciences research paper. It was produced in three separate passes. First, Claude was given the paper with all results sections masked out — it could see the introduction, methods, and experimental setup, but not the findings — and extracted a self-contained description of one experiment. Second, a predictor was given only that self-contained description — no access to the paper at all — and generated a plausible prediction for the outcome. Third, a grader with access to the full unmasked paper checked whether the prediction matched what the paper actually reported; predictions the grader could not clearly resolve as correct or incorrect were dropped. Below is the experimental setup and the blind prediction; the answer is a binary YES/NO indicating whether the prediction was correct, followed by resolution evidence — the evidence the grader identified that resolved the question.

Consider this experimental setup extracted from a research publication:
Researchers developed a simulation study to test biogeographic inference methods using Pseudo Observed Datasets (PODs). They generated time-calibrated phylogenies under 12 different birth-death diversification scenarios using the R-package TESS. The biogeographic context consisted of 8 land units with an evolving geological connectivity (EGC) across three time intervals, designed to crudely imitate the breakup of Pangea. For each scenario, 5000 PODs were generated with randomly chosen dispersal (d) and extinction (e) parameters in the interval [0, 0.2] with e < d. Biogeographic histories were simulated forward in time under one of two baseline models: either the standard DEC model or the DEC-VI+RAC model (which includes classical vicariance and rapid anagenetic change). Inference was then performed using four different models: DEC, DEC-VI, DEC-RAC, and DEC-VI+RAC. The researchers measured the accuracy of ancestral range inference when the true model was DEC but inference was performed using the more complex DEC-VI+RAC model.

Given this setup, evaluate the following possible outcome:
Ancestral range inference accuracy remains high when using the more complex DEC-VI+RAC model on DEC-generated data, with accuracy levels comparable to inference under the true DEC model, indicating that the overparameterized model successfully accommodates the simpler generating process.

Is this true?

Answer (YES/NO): NO